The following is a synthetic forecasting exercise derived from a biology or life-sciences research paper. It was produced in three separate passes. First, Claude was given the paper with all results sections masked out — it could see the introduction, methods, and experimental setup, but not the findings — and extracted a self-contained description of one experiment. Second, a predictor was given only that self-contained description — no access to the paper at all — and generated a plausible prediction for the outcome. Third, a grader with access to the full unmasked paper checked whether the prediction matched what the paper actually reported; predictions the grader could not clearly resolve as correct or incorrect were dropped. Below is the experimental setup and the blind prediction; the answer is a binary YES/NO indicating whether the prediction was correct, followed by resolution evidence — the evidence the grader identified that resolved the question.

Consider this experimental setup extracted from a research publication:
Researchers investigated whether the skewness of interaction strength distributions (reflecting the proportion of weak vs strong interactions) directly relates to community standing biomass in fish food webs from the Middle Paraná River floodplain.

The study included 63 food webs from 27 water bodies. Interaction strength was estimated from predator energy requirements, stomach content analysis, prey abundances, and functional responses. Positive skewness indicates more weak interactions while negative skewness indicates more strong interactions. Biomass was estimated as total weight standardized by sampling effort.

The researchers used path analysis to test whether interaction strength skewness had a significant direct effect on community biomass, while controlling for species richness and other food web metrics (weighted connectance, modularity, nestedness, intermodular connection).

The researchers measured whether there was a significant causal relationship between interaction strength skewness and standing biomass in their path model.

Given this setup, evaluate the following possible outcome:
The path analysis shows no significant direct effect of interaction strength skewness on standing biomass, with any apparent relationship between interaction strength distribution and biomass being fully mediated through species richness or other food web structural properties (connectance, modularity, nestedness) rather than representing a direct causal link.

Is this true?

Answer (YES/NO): YES